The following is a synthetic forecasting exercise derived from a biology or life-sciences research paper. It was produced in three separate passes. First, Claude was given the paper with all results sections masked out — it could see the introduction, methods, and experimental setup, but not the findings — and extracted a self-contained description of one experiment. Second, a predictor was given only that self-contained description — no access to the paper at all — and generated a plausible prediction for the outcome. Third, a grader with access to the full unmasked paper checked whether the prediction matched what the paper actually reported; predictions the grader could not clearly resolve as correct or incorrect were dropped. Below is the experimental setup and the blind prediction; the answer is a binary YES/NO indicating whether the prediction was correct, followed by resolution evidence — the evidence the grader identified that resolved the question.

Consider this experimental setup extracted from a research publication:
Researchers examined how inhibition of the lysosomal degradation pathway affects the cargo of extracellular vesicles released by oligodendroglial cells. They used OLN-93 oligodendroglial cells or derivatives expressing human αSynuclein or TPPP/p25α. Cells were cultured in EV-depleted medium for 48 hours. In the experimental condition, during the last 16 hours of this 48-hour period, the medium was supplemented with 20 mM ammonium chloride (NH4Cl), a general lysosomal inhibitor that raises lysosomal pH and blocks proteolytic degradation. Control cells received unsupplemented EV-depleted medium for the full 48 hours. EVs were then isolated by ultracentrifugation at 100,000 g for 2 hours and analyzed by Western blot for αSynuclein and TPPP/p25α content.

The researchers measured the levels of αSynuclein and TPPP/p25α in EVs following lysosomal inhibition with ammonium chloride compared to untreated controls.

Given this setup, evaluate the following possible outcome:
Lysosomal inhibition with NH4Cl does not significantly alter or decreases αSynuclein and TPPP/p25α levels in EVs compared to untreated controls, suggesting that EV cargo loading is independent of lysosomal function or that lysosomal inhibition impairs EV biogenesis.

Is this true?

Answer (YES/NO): NO